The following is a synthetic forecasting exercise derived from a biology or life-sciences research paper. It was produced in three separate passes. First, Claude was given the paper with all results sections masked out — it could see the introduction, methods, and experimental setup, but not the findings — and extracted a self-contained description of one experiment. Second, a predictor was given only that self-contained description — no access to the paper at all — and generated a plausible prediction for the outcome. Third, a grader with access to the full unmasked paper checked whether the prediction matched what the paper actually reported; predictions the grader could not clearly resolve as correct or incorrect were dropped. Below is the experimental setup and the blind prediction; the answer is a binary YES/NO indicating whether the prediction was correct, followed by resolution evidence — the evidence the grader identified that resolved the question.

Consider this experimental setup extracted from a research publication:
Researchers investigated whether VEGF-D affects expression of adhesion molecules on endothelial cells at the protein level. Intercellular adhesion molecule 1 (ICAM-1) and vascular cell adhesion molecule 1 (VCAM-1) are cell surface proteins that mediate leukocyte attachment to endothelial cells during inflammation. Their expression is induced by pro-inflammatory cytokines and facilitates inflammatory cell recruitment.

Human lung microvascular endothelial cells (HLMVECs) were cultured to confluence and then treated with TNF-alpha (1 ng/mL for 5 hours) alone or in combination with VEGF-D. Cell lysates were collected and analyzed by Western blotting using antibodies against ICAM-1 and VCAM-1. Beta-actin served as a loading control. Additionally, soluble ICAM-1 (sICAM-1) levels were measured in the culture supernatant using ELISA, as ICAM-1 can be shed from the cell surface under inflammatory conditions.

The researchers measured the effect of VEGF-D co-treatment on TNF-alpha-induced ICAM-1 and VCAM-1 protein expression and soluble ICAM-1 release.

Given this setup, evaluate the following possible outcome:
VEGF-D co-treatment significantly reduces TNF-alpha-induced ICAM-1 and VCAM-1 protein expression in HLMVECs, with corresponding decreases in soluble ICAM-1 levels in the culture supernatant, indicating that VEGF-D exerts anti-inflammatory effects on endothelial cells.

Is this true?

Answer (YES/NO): NO